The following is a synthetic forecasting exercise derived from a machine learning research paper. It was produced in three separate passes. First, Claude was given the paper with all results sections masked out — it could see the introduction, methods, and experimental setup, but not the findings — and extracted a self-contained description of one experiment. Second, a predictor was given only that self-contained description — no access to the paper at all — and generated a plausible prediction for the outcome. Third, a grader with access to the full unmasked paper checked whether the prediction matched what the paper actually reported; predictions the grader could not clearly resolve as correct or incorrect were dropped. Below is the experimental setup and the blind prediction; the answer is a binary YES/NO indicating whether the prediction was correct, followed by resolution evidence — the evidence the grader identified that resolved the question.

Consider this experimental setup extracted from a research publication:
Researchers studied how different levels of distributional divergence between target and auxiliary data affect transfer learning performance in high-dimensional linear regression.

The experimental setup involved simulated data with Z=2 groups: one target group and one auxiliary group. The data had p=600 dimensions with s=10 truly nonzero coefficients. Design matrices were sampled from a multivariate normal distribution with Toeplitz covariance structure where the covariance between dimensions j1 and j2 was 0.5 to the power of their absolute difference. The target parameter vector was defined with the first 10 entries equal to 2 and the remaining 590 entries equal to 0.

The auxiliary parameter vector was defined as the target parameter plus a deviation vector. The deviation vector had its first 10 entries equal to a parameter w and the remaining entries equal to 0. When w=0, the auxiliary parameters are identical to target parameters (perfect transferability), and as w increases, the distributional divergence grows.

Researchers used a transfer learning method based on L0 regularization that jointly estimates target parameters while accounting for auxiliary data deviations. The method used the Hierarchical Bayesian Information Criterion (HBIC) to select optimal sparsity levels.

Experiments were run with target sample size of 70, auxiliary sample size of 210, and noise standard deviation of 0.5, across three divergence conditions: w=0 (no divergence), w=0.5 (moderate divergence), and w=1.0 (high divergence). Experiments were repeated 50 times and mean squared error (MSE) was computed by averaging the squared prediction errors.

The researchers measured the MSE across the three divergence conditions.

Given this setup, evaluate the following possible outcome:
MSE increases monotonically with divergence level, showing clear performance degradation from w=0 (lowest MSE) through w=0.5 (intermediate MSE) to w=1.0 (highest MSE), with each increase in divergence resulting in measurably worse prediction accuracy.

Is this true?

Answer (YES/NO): YES